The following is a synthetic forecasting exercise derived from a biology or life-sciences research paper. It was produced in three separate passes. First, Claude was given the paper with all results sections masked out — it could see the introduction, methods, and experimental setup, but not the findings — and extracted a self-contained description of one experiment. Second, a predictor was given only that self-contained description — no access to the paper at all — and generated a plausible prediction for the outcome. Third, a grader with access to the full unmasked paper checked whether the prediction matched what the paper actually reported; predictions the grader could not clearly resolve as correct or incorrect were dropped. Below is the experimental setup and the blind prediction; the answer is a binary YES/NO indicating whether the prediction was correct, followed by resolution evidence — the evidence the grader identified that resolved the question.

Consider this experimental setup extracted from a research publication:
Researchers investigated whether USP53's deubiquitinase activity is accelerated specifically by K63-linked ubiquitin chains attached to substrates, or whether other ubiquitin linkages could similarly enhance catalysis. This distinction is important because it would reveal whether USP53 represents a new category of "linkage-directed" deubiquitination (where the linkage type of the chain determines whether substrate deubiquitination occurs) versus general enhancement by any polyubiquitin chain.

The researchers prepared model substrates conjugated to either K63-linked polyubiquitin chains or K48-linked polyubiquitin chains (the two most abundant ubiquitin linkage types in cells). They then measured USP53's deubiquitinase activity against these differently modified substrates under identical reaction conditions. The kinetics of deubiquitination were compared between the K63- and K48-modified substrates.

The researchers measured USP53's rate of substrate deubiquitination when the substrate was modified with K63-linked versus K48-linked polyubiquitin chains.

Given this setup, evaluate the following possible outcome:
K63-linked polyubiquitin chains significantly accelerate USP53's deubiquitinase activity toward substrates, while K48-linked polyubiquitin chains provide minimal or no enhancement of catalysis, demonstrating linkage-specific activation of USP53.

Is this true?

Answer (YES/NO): YES